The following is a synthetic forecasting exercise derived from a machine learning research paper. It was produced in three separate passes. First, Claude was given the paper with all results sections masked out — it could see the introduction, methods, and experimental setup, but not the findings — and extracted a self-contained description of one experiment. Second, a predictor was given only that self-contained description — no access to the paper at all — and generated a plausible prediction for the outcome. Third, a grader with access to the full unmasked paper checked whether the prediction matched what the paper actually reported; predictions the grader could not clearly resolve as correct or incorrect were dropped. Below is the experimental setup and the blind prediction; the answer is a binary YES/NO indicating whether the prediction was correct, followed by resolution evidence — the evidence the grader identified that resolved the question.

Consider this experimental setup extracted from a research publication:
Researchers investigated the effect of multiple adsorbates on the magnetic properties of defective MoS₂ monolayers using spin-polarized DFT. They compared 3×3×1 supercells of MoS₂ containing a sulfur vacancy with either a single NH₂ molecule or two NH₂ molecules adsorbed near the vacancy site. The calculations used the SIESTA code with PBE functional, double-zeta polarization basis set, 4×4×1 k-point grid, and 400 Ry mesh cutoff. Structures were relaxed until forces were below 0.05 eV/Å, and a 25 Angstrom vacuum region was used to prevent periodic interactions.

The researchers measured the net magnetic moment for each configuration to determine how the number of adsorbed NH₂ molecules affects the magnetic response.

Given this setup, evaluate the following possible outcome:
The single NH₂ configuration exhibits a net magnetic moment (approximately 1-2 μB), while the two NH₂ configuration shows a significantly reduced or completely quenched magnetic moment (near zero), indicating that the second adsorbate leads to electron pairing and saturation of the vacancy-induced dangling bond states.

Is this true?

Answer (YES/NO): NO